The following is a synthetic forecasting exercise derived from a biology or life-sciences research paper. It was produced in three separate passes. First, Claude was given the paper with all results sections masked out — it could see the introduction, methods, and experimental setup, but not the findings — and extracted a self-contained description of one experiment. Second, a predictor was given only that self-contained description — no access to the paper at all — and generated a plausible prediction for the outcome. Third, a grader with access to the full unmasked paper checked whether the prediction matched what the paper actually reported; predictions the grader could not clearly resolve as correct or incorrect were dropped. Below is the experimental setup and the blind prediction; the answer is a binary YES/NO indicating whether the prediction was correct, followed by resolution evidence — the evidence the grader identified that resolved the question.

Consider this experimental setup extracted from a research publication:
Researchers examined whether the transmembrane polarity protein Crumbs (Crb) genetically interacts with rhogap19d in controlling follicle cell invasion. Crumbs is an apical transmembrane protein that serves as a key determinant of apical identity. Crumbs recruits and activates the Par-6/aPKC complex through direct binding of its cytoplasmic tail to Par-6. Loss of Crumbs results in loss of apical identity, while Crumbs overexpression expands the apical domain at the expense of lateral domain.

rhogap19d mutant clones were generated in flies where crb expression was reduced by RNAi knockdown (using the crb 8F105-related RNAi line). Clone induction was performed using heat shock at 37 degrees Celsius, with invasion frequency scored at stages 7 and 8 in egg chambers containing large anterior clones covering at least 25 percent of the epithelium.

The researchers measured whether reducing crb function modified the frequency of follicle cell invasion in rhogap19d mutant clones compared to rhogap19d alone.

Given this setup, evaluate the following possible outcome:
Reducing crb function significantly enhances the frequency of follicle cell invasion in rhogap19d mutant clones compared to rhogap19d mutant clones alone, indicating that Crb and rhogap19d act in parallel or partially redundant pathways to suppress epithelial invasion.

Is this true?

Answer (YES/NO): NO